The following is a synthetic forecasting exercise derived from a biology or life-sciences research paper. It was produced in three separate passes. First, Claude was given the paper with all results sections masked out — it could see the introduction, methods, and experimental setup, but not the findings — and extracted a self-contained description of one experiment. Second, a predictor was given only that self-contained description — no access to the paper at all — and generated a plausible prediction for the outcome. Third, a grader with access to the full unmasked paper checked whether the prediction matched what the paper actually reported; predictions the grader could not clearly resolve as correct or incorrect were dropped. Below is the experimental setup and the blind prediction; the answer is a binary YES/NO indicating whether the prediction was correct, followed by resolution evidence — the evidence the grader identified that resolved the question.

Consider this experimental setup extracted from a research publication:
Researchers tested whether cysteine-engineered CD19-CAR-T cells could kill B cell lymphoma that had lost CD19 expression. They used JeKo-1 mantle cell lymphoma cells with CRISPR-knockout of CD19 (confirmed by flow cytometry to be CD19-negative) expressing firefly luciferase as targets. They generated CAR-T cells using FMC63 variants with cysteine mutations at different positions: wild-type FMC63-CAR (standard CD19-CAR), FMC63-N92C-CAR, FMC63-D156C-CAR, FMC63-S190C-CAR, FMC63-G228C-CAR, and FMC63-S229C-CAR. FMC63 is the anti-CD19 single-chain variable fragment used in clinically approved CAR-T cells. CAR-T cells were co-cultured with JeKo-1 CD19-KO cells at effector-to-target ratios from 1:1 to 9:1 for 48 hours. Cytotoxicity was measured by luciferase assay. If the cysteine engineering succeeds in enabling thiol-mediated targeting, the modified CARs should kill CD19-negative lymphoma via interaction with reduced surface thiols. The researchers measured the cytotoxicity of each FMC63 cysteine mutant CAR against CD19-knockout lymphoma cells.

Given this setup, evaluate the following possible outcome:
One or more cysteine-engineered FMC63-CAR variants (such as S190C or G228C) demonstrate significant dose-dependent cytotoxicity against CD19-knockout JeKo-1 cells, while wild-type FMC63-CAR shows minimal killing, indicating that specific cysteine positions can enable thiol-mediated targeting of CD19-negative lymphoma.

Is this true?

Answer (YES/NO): YES